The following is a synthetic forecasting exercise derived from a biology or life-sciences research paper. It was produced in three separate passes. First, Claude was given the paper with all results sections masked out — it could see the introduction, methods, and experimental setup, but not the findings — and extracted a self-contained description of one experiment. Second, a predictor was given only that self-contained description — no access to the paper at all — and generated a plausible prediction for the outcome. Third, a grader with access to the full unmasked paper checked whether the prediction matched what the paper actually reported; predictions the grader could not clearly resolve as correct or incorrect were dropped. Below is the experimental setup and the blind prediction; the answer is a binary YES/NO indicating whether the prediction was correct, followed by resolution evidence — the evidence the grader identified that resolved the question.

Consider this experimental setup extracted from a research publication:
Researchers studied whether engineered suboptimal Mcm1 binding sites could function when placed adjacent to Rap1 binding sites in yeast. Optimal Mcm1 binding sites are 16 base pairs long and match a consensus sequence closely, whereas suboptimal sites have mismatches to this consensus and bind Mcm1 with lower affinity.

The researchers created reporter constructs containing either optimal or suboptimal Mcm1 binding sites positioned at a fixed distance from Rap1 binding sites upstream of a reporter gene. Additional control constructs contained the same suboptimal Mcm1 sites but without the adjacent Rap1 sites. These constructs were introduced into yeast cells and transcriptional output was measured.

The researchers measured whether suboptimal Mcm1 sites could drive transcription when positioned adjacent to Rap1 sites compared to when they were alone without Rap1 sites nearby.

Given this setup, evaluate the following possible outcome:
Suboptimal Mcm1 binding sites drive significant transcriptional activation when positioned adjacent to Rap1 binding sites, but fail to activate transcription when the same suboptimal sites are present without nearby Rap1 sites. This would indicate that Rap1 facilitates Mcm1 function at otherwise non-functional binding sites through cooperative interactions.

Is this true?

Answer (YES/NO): YES